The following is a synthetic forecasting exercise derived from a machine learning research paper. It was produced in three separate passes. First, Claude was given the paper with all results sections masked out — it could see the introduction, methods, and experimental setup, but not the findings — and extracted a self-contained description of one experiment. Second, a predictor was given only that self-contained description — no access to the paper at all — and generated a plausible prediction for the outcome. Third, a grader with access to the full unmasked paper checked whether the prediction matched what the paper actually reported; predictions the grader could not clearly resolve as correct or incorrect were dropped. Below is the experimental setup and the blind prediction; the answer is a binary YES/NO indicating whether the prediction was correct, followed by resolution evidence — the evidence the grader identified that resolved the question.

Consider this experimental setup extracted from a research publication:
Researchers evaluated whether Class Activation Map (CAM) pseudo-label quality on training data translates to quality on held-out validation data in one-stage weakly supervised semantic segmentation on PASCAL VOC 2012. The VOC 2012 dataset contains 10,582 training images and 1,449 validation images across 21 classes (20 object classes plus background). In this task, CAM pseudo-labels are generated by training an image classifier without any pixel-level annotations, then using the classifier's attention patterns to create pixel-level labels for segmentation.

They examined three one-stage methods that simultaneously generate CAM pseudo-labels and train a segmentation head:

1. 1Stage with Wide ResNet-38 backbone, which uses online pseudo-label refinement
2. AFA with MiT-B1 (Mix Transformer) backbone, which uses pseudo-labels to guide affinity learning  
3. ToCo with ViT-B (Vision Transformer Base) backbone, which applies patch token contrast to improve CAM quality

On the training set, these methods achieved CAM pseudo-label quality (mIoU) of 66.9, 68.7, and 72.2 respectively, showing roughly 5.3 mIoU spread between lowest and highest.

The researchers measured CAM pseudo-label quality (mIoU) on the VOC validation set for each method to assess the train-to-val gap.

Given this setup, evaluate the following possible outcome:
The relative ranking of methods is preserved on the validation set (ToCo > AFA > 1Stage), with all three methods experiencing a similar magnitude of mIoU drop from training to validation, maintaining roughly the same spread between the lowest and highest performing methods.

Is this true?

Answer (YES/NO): YES